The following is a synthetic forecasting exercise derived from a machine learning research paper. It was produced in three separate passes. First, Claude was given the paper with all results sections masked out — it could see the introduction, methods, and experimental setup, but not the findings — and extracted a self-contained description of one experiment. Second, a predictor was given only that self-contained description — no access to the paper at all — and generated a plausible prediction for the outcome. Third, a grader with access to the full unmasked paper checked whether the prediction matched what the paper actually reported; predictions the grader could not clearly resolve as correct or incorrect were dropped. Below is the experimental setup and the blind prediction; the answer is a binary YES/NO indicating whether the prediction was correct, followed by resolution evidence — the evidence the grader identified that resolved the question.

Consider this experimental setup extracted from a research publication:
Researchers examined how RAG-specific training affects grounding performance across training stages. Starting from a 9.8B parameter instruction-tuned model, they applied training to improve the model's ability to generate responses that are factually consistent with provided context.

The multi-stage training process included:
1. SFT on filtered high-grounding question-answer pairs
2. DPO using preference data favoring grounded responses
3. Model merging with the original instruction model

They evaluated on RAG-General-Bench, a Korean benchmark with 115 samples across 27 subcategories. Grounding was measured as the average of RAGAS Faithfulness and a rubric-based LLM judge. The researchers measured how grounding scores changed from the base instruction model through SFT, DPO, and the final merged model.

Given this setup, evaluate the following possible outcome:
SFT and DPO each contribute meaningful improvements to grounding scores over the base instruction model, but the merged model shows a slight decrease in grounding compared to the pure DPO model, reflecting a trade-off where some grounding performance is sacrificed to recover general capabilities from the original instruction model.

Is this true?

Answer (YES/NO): NO